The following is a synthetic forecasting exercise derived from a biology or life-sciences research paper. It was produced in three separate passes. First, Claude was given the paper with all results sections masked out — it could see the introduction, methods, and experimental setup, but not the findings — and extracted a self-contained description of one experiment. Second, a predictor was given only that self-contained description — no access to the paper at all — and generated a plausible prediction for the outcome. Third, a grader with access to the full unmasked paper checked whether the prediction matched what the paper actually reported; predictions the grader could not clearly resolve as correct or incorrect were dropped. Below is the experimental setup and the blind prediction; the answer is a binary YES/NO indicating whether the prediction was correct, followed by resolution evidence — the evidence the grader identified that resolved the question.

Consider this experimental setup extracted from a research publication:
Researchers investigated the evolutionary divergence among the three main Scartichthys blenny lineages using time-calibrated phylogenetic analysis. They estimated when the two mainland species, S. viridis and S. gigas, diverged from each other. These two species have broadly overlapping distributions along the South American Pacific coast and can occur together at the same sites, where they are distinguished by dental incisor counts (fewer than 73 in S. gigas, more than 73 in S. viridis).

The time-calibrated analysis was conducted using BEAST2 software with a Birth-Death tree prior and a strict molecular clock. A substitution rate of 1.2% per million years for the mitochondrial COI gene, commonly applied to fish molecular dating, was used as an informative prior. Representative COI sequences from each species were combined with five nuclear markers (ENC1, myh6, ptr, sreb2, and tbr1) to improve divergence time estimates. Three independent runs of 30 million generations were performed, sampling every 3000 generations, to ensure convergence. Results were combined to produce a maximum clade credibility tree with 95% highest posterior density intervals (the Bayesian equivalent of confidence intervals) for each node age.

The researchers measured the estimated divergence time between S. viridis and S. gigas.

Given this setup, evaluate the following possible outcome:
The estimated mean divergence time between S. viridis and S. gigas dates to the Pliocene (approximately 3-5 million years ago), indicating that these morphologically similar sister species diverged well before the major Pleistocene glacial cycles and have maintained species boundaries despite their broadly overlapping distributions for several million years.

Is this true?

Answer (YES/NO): NO